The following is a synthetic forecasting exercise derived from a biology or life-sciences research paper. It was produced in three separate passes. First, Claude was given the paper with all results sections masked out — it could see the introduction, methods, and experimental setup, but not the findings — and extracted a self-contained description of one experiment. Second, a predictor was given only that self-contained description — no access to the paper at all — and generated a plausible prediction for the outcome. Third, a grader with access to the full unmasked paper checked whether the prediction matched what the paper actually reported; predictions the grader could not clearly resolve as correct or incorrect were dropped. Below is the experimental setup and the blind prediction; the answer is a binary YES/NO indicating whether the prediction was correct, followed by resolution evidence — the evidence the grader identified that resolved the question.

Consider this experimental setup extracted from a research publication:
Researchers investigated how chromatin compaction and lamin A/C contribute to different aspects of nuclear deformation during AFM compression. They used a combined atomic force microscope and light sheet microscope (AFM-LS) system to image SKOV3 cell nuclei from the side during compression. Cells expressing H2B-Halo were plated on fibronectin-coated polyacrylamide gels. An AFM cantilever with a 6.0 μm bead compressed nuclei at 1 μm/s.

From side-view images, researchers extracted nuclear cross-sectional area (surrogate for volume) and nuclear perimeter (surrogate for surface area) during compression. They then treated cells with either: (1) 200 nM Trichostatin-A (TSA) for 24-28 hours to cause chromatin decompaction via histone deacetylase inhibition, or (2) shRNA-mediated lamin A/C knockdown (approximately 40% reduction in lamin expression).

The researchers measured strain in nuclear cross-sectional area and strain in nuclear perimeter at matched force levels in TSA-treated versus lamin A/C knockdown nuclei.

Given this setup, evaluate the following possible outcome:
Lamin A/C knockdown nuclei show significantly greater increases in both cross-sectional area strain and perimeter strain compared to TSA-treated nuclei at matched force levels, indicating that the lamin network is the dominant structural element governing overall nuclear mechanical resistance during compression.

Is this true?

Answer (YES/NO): NO